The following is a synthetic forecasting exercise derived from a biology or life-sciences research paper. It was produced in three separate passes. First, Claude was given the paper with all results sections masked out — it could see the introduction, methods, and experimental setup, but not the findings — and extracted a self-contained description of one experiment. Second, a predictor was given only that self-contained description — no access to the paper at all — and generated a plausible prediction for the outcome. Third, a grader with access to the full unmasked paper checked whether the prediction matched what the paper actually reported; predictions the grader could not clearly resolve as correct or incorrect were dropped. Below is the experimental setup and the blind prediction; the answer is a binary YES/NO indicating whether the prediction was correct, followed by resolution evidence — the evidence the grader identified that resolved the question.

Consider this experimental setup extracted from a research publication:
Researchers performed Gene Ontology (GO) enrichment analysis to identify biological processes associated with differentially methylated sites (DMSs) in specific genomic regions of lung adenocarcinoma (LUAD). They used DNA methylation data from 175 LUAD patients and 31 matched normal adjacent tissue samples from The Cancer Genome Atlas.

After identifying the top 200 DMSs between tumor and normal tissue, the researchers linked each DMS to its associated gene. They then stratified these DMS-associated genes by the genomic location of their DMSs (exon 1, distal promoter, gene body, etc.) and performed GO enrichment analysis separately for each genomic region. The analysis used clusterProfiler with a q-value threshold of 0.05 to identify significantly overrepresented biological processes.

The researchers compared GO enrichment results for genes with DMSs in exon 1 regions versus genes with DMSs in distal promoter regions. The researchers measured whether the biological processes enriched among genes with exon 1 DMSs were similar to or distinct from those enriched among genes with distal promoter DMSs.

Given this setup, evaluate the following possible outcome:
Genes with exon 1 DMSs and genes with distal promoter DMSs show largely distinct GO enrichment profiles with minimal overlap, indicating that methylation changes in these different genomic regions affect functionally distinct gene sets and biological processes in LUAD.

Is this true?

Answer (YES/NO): YES